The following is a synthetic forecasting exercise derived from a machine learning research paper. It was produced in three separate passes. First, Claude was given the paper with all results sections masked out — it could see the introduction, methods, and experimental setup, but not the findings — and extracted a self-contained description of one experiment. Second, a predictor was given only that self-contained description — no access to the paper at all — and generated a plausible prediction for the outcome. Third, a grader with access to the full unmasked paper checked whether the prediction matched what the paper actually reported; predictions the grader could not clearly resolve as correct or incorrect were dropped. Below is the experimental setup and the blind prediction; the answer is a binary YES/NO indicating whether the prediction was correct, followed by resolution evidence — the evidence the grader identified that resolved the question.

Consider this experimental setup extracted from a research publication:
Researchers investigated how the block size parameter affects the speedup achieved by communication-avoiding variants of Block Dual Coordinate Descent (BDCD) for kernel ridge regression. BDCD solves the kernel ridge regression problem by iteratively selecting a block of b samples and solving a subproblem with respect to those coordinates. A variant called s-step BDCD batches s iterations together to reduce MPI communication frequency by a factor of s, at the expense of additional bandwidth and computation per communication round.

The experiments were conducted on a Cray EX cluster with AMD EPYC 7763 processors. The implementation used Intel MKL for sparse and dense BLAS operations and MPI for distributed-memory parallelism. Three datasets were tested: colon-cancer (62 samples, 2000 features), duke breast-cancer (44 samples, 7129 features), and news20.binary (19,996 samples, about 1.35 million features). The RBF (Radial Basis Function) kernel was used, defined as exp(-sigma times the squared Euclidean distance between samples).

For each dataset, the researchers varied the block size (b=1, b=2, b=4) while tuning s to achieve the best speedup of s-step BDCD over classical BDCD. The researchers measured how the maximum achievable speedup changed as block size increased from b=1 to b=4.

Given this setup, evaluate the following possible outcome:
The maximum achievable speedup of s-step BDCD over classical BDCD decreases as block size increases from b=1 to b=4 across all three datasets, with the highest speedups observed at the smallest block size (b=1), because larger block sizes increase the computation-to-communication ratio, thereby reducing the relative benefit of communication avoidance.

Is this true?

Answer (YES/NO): YES